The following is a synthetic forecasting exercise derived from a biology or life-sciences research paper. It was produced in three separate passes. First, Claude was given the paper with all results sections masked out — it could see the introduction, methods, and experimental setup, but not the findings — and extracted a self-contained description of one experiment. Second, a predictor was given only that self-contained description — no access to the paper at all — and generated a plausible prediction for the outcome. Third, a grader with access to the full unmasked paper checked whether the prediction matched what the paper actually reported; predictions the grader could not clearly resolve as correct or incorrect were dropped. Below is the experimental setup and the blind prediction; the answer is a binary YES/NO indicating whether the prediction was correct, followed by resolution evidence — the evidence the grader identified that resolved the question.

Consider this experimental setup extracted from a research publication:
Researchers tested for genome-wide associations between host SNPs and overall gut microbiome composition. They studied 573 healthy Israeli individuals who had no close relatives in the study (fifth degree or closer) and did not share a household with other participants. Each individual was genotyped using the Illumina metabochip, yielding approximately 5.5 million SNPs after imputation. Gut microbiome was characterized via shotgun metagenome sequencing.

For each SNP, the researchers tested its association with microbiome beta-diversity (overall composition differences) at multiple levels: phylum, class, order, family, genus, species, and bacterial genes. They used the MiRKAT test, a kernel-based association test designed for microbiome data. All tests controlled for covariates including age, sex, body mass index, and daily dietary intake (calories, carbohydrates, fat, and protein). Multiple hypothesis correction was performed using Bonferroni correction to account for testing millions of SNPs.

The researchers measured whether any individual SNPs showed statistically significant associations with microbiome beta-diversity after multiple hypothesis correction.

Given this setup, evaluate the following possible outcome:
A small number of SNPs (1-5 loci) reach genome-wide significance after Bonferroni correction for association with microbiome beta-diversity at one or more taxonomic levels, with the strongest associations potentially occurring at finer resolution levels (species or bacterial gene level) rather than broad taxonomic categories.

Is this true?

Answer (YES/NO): NO